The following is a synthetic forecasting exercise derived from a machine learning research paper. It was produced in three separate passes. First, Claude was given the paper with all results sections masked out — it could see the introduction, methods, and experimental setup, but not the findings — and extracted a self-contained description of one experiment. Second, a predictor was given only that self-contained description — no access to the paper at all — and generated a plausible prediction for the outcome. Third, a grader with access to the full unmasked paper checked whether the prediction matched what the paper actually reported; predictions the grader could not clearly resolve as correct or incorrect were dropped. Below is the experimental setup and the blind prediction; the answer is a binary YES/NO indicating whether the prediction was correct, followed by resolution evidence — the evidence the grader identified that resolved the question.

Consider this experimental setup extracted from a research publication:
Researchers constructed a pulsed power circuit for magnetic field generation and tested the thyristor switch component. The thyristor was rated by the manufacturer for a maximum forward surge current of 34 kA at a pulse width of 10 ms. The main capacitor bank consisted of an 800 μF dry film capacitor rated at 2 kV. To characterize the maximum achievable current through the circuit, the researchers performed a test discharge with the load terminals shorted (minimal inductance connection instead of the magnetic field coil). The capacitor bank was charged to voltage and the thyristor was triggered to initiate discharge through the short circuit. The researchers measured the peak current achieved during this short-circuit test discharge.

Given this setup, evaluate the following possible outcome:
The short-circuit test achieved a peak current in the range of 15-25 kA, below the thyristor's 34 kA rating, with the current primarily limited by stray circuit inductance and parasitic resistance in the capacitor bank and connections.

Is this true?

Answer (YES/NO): NO